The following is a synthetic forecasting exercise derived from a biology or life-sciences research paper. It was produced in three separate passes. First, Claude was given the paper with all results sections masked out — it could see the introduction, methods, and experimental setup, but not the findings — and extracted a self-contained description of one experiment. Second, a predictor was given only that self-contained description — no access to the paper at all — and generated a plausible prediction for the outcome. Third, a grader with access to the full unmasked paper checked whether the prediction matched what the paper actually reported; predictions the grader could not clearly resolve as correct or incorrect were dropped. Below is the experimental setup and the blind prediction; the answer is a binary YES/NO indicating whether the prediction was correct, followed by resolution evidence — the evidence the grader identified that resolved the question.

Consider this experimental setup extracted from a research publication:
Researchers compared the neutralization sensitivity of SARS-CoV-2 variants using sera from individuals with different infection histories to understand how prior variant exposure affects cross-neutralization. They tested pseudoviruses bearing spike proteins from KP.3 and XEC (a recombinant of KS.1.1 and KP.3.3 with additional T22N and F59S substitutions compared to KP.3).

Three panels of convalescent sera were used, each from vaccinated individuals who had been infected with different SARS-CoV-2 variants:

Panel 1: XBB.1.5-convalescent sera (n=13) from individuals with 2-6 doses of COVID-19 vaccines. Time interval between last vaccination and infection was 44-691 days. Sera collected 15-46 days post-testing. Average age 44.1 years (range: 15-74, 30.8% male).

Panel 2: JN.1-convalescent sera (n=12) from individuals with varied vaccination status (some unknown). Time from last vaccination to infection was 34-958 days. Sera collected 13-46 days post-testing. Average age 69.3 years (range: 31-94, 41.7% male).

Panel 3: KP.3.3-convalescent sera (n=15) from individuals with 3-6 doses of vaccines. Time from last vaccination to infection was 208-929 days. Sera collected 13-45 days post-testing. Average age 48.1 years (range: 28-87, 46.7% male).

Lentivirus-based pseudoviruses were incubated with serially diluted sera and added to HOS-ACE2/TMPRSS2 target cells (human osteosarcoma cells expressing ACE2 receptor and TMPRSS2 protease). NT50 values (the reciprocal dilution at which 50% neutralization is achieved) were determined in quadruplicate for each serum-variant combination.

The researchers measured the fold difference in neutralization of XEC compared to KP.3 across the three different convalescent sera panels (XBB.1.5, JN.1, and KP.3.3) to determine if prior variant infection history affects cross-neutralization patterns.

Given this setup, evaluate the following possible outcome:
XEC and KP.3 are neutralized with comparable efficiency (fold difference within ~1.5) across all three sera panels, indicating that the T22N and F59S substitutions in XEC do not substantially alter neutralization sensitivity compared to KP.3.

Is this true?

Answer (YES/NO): NO